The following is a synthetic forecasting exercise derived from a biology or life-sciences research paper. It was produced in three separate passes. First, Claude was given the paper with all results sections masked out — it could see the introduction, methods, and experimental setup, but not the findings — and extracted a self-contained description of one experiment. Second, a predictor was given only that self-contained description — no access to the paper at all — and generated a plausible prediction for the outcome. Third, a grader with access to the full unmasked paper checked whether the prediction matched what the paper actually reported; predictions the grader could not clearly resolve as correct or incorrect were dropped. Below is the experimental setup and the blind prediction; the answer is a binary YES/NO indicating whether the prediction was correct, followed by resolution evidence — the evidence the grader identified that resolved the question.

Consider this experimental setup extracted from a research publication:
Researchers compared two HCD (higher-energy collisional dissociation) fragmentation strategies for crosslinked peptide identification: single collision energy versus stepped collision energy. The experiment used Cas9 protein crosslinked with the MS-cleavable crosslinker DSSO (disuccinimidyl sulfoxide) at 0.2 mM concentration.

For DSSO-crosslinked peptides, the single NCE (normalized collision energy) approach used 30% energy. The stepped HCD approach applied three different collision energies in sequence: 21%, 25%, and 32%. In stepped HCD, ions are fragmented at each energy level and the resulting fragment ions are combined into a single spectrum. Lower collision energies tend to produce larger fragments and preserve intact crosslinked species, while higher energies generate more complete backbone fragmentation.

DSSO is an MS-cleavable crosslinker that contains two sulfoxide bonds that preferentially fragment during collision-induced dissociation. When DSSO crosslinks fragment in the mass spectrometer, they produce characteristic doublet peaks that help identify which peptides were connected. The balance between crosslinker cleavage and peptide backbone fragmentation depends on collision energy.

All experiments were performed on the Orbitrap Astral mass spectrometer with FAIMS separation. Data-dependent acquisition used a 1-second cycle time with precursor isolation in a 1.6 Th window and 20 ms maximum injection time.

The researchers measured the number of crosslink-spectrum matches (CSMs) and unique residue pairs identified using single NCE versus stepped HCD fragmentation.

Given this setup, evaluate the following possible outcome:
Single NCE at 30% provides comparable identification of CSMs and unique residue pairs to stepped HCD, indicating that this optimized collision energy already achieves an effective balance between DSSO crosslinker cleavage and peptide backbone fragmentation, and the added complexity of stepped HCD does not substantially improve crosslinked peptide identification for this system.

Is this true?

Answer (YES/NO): NO